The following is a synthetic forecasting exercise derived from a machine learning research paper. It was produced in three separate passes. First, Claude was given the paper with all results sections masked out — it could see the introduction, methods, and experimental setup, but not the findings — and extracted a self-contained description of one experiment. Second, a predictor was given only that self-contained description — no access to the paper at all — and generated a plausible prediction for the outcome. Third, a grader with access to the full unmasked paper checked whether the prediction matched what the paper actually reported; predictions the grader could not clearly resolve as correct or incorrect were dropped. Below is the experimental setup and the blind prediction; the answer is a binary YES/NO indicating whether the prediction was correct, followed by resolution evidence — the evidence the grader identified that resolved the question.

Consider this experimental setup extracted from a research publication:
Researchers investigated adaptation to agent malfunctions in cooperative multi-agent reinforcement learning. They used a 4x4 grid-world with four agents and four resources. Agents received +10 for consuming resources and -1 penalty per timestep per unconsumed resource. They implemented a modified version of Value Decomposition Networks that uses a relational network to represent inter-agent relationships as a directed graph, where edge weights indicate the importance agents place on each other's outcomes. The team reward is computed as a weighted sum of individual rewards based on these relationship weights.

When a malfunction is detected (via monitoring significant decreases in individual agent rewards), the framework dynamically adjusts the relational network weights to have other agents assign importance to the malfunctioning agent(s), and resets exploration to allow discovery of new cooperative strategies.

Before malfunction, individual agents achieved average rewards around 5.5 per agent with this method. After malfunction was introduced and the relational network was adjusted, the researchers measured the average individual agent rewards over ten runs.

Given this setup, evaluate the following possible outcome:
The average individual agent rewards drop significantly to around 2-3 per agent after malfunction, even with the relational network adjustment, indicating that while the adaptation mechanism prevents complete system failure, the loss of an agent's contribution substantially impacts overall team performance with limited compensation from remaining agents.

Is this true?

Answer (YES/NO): NO